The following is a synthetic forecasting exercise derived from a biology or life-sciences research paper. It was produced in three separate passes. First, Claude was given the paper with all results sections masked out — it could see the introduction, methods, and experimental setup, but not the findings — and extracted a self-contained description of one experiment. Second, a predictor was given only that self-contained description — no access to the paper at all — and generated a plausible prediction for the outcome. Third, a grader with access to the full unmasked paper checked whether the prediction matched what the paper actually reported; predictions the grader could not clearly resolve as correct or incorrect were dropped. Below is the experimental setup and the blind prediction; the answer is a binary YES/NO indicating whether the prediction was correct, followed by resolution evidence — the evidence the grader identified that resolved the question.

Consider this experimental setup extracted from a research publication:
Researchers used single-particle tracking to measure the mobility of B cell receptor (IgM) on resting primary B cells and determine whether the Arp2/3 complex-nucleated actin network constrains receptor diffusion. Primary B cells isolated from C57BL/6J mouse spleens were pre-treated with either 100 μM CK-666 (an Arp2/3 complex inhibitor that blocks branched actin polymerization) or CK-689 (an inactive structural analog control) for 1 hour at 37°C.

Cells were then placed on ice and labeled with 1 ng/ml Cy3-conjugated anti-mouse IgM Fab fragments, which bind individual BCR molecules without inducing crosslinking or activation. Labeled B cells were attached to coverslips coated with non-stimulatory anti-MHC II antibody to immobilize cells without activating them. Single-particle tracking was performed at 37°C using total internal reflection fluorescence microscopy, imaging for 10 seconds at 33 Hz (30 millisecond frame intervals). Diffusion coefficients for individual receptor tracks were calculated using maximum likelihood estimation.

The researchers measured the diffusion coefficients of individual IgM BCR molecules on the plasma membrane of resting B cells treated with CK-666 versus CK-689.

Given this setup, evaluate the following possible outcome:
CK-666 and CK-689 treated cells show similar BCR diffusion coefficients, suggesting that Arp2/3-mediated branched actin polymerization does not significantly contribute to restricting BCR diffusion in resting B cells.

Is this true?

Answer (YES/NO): NO